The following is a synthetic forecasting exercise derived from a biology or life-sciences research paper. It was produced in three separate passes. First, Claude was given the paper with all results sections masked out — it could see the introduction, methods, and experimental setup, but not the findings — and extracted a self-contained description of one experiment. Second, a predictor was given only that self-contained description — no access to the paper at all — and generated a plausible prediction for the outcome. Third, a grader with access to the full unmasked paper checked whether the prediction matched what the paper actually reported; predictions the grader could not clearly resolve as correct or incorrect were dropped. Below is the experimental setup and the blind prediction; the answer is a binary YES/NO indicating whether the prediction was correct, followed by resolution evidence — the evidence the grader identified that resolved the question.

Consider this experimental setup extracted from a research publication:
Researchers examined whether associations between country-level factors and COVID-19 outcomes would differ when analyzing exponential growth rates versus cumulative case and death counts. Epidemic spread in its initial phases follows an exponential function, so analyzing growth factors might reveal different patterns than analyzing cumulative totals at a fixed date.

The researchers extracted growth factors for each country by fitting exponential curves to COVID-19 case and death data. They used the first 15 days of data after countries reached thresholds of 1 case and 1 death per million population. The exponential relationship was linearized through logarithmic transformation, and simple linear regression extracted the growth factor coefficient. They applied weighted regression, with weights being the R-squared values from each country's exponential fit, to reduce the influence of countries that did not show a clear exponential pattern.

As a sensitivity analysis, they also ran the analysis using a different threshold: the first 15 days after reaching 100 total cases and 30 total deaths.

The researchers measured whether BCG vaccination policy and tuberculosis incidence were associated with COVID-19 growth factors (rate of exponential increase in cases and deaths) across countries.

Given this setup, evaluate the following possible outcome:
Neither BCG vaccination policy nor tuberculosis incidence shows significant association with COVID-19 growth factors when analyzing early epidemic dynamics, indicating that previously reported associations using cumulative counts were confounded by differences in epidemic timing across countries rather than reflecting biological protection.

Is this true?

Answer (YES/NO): NO